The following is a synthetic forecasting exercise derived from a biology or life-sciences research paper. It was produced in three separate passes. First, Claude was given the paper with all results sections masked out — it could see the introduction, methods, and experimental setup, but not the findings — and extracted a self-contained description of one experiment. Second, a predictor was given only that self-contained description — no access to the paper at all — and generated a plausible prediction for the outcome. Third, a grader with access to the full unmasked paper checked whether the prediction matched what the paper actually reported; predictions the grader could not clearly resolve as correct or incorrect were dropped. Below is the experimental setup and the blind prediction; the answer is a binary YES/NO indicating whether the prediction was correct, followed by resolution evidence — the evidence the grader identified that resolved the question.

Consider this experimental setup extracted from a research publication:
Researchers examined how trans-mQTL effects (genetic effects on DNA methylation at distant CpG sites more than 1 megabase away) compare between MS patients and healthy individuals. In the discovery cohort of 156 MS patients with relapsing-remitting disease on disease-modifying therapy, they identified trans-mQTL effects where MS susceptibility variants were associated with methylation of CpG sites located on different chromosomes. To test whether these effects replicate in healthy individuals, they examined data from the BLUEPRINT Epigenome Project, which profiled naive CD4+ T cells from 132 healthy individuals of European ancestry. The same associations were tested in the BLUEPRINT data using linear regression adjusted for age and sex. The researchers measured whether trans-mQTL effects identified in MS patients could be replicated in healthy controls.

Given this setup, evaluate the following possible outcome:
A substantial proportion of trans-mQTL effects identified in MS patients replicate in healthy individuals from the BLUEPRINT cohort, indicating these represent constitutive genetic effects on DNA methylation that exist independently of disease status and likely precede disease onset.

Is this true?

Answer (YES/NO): YES